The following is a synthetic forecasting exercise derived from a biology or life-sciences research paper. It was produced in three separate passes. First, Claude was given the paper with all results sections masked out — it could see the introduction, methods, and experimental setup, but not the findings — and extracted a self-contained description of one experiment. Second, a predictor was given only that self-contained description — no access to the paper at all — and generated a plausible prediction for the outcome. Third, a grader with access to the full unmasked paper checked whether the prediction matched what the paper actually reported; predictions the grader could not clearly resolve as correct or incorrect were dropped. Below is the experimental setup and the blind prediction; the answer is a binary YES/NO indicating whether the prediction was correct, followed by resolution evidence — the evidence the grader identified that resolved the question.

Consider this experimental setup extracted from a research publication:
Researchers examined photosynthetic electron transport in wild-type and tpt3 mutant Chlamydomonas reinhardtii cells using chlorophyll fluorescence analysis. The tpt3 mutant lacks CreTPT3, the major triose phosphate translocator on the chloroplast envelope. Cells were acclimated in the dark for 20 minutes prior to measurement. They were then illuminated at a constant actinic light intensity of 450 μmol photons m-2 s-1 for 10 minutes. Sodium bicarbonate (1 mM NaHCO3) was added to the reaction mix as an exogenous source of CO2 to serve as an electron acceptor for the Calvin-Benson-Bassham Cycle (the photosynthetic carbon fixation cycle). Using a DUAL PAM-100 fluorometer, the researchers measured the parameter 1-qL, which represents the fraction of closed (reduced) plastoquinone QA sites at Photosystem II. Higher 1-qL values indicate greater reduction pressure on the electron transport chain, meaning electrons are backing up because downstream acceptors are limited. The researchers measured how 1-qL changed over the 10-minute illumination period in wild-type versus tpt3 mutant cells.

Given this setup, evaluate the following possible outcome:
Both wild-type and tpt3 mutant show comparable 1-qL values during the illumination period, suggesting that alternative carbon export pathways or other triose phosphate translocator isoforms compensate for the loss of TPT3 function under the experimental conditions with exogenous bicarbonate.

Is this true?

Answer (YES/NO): NO